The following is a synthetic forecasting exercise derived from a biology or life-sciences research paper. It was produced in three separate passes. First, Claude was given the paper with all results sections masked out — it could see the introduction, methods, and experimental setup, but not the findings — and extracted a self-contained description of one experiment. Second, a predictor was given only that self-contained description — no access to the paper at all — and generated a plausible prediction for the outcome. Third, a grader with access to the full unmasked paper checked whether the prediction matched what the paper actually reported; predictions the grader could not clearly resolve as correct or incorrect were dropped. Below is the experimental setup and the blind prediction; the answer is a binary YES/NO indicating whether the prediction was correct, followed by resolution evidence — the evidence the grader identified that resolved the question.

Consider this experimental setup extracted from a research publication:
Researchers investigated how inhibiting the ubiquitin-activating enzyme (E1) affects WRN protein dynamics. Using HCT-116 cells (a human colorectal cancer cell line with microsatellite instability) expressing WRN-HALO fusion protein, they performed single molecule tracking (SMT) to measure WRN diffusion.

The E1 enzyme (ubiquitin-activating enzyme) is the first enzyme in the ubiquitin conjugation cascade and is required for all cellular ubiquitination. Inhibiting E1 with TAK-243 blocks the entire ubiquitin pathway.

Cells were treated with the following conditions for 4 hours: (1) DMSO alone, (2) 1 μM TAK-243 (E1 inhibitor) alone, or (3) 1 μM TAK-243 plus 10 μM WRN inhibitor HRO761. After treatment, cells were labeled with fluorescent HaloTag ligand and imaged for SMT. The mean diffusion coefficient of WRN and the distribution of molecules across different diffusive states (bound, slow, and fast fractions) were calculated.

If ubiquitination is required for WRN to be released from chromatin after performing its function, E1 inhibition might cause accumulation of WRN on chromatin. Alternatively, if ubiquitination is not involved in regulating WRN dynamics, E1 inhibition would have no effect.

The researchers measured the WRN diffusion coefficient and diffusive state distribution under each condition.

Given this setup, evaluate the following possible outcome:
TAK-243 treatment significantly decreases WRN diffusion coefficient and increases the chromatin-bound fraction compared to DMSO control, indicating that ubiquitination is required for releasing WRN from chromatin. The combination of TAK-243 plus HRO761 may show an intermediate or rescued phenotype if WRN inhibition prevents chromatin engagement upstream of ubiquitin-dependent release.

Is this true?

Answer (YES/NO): NO